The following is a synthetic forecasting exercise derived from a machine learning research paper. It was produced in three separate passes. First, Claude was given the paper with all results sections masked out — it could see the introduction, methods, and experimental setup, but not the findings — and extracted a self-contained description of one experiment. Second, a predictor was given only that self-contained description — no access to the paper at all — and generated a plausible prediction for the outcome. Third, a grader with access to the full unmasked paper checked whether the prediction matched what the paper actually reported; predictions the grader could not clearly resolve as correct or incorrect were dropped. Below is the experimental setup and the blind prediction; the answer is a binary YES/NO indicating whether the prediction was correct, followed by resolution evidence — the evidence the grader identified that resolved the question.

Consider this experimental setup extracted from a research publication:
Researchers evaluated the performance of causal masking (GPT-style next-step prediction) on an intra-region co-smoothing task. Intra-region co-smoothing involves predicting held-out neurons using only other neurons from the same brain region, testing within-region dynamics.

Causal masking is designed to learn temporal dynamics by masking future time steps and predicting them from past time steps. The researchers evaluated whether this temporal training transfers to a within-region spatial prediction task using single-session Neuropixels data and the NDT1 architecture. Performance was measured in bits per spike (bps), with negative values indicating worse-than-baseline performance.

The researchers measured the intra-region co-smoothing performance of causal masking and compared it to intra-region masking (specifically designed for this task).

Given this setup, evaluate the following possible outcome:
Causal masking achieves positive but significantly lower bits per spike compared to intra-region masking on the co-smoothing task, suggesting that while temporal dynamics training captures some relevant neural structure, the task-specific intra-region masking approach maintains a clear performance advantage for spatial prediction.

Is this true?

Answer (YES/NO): NO